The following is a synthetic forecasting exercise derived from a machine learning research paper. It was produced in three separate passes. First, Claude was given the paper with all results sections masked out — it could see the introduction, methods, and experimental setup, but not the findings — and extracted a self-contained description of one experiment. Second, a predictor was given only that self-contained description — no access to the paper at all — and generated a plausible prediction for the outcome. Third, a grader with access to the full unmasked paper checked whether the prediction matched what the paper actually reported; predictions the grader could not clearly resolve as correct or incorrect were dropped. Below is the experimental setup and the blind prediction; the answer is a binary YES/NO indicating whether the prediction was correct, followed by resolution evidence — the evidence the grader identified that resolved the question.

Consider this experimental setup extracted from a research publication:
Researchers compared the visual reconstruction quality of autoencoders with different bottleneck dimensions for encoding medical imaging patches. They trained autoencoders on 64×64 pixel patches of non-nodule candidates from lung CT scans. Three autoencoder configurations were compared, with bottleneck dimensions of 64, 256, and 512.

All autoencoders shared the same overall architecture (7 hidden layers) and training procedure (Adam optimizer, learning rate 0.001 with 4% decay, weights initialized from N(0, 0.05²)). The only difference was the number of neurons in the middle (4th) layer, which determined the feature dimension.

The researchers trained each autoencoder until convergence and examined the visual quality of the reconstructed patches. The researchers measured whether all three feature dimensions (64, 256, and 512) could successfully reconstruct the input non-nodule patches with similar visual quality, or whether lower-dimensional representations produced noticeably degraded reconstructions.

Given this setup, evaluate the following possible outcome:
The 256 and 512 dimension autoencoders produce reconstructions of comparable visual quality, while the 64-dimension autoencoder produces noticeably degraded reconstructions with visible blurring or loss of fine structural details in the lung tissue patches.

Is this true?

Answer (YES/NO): NO